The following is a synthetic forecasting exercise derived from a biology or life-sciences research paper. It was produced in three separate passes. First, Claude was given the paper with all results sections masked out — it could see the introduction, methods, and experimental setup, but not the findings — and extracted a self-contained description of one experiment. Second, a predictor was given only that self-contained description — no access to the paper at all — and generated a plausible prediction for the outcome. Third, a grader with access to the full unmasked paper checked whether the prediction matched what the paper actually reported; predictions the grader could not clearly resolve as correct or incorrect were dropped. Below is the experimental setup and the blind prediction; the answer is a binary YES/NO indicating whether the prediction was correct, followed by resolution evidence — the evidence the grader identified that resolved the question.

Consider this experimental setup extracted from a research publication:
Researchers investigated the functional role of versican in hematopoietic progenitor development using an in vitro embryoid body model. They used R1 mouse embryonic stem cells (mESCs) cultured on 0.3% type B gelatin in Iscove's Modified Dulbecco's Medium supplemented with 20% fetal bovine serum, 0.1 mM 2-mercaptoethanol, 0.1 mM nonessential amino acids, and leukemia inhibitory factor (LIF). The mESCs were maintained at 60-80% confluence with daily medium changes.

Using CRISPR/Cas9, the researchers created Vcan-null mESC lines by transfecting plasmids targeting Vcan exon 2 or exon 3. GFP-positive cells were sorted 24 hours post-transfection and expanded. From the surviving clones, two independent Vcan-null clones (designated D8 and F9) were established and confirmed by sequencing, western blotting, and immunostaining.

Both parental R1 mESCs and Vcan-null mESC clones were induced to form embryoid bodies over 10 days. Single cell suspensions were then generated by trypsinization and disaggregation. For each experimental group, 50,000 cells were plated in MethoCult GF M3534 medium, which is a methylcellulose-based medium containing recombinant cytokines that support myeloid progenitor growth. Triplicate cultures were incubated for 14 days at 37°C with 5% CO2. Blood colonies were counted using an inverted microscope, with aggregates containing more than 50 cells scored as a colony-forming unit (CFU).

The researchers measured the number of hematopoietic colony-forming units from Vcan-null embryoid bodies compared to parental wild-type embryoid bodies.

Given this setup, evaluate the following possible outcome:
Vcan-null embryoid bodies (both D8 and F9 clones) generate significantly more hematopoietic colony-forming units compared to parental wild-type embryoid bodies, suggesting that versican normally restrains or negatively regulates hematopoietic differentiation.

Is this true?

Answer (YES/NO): NO